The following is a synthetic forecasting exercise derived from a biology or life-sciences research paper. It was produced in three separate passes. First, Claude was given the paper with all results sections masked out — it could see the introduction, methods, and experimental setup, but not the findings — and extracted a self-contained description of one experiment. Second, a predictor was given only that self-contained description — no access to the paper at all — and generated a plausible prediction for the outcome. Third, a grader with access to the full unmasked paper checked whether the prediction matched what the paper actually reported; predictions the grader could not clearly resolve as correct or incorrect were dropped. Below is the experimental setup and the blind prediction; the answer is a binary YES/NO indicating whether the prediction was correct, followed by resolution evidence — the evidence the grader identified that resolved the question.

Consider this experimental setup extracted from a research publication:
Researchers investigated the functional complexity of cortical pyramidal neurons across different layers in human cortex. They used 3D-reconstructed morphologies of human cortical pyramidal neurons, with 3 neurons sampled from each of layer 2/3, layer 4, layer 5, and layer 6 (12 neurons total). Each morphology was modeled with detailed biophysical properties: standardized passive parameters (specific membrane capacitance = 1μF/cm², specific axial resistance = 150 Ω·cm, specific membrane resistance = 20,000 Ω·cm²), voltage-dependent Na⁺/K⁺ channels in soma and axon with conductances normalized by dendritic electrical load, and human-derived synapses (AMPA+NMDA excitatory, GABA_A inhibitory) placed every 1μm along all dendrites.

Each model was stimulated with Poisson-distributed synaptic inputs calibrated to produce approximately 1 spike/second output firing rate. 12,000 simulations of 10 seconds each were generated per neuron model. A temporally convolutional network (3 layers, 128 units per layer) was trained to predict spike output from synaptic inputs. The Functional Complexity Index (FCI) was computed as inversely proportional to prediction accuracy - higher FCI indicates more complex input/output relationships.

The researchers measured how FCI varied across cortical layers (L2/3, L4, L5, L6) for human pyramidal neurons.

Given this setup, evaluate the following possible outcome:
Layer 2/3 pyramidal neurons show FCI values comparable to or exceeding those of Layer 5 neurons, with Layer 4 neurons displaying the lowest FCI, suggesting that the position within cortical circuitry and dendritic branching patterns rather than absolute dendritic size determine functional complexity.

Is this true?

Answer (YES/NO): NO